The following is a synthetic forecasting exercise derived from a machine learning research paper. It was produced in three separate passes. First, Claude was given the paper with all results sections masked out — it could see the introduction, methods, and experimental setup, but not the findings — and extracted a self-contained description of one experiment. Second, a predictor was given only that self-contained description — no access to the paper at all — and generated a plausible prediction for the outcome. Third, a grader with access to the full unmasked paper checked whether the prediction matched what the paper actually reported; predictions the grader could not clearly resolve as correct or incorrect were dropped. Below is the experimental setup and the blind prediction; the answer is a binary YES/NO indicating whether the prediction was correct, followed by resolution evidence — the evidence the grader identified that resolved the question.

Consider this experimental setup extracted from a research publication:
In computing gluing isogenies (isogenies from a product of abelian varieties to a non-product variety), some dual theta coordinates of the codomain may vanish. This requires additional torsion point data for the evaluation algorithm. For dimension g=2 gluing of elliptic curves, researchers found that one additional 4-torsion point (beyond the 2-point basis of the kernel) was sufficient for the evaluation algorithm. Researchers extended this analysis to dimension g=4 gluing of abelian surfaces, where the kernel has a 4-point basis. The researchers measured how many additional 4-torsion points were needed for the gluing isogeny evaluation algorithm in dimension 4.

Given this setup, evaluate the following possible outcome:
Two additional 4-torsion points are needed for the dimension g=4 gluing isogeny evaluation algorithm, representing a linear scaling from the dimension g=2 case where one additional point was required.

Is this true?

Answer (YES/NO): YES